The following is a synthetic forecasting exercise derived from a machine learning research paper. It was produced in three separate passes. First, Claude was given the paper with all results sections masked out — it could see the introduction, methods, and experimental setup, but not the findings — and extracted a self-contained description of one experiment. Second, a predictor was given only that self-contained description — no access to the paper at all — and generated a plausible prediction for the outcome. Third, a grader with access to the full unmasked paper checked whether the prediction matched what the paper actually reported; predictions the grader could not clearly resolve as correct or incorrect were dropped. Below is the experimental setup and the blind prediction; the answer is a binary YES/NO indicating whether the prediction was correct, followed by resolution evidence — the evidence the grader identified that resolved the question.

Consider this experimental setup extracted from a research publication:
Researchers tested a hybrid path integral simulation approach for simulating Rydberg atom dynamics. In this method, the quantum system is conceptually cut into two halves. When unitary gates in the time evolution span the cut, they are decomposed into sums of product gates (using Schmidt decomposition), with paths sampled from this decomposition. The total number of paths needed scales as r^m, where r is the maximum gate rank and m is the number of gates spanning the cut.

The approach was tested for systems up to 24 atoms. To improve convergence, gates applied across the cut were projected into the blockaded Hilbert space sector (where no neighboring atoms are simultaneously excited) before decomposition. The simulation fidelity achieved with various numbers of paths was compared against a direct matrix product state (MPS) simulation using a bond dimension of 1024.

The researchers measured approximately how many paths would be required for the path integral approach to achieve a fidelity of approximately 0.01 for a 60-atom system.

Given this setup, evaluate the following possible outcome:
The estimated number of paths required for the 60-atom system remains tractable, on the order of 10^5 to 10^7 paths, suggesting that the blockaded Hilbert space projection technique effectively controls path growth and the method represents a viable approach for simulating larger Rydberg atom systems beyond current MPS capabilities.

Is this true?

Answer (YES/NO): NO